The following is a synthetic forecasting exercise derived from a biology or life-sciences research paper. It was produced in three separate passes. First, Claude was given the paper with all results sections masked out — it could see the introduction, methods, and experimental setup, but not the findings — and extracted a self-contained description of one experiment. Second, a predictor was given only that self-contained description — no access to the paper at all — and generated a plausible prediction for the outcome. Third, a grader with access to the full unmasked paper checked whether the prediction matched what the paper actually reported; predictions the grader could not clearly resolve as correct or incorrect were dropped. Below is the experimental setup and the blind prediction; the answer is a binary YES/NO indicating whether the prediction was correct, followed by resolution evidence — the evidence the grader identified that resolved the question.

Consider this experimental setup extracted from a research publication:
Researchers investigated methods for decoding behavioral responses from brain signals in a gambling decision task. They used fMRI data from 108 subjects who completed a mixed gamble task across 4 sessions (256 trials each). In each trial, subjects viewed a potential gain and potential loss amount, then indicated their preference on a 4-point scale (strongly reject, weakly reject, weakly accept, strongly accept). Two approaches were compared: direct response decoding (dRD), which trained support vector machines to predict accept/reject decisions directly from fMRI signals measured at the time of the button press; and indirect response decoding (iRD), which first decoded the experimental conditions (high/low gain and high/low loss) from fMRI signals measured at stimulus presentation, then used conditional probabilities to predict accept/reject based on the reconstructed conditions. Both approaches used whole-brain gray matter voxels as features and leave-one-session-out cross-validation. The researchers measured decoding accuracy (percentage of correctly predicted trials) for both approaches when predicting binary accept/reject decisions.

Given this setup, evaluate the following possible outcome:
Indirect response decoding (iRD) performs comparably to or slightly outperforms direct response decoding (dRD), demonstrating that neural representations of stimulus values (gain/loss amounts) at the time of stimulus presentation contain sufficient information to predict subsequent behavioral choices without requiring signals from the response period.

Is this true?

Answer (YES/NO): NO